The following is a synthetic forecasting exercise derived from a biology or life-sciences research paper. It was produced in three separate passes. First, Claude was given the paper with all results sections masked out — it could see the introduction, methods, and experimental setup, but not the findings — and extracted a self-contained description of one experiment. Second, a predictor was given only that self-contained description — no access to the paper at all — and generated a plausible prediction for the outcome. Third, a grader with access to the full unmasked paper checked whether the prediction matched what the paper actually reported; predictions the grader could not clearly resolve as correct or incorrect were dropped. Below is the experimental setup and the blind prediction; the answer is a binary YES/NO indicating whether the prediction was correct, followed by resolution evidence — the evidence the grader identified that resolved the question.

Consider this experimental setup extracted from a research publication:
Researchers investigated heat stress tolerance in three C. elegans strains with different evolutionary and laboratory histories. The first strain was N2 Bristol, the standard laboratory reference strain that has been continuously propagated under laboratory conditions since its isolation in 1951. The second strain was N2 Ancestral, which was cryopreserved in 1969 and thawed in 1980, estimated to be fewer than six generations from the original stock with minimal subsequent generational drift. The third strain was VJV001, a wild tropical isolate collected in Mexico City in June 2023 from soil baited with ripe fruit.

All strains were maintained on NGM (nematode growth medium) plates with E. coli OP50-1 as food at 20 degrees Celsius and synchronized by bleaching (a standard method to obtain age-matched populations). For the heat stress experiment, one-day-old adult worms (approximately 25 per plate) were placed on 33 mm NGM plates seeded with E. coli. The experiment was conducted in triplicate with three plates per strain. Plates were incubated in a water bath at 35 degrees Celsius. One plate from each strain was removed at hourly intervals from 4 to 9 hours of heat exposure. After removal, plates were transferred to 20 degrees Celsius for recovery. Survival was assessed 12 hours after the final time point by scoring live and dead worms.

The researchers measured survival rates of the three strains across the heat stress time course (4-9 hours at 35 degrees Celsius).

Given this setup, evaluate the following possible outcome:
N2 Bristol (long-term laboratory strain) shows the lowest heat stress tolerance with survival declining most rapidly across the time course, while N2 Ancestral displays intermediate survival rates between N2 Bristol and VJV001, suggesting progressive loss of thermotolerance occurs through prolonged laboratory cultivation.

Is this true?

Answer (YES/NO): NO